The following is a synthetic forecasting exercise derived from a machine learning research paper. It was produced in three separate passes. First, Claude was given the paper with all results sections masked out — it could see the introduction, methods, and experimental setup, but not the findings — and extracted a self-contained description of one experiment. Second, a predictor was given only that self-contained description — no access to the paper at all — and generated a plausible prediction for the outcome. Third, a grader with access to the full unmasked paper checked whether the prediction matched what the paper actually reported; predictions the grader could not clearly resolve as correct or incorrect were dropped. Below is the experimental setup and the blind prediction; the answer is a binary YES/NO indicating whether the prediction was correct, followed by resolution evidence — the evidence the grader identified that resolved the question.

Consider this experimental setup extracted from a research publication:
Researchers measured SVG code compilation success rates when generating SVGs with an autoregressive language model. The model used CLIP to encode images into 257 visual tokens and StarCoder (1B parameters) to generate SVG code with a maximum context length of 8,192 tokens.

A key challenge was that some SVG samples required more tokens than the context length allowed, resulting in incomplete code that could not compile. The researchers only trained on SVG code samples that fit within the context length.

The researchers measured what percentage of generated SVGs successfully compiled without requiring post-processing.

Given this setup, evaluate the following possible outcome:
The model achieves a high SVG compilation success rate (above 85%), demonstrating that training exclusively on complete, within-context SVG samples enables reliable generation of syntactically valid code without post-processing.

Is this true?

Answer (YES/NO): NO